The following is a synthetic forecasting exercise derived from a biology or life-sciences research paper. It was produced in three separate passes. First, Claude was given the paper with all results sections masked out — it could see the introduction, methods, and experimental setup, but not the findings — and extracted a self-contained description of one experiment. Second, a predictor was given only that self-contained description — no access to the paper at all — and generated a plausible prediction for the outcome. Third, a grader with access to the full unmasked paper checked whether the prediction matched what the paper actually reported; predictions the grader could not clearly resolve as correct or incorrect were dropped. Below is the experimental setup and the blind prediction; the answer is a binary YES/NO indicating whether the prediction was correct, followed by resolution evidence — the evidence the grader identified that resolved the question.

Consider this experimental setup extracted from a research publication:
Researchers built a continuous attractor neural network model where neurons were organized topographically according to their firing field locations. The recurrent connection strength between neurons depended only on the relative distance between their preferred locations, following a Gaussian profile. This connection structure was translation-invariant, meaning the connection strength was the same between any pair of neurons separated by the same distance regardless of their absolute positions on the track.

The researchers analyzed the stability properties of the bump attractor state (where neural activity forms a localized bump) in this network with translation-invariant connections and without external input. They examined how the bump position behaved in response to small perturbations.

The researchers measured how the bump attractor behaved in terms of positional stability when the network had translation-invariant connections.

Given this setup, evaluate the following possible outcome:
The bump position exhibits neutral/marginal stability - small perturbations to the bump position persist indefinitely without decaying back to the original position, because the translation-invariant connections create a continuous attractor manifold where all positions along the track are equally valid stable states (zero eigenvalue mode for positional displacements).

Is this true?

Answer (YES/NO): YES